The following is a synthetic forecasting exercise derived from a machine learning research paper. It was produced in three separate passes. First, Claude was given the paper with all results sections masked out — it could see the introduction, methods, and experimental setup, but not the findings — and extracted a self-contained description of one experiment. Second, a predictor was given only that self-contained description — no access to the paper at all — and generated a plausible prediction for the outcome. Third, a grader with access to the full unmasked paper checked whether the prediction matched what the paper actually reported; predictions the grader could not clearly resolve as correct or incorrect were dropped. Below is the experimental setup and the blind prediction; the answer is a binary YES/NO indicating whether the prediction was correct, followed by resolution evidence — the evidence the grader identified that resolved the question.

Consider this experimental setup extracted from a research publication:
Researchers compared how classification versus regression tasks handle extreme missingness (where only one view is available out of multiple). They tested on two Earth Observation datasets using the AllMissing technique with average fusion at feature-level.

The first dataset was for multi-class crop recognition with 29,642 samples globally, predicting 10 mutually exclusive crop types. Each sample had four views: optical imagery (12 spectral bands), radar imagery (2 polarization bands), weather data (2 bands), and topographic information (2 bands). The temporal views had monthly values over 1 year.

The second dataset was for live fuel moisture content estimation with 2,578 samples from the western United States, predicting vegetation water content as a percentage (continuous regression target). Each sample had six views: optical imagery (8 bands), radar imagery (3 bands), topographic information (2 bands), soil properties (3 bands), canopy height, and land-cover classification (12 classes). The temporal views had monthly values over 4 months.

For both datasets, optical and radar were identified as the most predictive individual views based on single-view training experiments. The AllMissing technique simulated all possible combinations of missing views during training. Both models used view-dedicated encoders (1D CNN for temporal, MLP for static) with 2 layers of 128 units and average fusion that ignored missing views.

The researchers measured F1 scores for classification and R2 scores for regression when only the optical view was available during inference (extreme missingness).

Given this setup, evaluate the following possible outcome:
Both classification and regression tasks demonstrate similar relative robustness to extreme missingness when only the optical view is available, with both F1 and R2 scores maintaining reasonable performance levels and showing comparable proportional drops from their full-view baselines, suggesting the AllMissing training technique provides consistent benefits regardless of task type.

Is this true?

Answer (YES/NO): NO